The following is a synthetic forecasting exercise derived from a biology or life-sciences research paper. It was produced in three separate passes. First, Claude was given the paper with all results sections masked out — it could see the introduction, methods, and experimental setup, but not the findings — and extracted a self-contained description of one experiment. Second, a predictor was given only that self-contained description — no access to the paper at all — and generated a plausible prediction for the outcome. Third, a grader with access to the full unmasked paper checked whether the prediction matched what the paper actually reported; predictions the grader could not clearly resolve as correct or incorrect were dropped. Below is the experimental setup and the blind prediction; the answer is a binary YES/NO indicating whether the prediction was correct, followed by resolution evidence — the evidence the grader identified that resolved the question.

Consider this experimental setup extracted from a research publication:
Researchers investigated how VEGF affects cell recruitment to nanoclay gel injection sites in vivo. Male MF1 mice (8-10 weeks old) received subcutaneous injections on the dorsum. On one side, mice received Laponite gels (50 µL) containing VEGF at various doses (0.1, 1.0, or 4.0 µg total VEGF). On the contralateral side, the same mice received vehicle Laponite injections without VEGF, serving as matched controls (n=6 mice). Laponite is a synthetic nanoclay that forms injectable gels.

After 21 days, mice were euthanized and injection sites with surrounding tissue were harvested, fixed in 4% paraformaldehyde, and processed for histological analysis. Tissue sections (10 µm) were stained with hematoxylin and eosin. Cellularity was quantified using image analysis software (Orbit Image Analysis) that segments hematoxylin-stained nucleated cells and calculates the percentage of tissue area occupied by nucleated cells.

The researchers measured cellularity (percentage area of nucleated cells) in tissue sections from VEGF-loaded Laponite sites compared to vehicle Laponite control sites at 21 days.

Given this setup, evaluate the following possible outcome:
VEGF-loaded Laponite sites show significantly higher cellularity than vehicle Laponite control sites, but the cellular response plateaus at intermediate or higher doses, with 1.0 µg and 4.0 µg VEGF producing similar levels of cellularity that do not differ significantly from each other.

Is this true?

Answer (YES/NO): NO